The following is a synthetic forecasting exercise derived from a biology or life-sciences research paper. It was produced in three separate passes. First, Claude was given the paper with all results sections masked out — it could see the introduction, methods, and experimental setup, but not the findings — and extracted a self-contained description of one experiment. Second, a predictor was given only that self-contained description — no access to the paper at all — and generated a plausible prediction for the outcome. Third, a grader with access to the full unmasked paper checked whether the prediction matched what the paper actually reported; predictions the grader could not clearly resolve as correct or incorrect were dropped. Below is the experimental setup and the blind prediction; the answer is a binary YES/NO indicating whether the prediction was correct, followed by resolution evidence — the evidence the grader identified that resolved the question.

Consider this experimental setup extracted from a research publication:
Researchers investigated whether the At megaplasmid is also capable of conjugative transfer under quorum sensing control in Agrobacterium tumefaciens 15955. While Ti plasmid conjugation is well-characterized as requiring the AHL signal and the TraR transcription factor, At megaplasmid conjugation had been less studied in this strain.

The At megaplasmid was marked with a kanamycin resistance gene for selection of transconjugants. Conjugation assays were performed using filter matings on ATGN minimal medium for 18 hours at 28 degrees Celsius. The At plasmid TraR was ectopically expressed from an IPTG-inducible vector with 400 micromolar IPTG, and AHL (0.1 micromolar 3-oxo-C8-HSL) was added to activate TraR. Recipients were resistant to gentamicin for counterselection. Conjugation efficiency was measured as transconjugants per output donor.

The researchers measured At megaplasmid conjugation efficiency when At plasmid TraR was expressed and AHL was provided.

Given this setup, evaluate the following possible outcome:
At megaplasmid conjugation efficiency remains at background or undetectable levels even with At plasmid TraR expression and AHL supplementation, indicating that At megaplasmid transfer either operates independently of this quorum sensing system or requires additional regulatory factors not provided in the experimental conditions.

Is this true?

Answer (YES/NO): NO